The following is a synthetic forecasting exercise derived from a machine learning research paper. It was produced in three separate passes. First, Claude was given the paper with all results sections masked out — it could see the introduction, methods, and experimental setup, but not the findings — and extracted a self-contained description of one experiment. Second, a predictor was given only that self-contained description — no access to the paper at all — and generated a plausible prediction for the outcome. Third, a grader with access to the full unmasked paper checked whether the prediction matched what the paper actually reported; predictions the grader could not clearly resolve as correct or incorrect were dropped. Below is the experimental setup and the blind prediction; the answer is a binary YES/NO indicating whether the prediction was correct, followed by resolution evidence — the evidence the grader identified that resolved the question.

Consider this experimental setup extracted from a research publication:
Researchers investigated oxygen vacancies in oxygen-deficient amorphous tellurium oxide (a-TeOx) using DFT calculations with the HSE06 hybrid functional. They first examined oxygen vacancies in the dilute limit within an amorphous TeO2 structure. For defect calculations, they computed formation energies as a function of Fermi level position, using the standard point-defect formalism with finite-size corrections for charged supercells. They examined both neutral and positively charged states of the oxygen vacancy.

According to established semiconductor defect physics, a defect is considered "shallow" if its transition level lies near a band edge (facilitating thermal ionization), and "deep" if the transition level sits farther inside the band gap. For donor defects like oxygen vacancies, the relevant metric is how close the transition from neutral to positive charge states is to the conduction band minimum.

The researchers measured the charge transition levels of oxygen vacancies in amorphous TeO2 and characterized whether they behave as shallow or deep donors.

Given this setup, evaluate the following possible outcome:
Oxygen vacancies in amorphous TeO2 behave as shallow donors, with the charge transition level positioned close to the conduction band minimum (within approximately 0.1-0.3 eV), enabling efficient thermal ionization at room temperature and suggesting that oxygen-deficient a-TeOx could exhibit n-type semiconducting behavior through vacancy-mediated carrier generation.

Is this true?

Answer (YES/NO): NO